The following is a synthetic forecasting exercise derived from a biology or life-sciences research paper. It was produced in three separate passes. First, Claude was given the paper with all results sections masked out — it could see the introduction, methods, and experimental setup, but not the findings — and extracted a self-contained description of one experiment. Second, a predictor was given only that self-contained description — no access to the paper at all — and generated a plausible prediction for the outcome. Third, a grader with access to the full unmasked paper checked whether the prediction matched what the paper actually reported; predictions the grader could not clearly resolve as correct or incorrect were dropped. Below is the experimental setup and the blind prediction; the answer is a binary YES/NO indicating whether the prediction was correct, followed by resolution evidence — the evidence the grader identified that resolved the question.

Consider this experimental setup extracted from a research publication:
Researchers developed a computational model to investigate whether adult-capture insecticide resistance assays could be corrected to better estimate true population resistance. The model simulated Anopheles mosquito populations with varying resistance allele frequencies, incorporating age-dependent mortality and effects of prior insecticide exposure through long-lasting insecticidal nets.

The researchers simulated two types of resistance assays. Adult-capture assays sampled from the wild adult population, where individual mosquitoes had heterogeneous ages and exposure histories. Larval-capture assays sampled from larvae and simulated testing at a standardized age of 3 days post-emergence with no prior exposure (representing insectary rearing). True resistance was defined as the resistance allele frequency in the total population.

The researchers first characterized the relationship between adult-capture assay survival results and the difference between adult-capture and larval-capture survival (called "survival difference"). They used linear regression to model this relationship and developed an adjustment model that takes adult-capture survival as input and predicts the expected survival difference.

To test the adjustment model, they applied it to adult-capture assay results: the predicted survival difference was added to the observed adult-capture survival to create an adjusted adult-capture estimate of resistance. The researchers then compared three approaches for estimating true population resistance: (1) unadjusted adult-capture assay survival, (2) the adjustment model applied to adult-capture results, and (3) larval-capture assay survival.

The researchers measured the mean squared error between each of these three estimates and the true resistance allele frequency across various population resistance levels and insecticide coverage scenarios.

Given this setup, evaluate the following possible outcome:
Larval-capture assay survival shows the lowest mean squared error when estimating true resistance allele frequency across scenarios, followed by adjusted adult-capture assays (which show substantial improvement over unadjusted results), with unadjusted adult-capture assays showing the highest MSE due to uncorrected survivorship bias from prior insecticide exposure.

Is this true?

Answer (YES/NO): YES